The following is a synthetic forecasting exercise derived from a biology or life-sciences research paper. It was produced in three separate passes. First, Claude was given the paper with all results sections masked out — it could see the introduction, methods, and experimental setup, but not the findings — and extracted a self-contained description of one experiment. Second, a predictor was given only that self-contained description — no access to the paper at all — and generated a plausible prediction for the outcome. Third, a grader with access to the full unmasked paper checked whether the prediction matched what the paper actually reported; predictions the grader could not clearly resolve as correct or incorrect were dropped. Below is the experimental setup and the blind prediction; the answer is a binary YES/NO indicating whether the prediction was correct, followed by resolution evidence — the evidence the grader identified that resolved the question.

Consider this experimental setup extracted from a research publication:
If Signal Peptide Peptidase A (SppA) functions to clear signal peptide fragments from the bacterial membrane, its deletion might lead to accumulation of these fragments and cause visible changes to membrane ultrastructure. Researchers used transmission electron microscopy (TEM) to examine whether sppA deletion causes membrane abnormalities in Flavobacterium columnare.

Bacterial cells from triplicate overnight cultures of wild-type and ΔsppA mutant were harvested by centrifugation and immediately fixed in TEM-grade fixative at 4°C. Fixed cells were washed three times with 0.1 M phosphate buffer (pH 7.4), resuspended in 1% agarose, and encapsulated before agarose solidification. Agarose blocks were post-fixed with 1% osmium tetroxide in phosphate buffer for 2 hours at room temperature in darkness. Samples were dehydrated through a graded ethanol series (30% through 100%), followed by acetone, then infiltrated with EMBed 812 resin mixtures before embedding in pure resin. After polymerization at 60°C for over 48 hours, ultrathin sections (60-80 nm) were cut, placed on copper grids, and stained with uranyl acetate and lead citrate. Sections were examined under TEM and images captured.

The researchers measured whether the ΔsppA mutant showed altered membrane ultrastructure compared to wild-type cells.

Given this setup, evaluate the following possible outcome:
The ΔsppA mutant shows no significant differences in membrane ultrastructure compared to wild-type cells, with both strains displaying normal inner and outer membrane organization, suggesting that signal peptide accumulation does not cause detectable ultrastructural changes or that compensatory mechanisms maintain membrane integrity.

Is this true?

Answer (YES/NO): NO